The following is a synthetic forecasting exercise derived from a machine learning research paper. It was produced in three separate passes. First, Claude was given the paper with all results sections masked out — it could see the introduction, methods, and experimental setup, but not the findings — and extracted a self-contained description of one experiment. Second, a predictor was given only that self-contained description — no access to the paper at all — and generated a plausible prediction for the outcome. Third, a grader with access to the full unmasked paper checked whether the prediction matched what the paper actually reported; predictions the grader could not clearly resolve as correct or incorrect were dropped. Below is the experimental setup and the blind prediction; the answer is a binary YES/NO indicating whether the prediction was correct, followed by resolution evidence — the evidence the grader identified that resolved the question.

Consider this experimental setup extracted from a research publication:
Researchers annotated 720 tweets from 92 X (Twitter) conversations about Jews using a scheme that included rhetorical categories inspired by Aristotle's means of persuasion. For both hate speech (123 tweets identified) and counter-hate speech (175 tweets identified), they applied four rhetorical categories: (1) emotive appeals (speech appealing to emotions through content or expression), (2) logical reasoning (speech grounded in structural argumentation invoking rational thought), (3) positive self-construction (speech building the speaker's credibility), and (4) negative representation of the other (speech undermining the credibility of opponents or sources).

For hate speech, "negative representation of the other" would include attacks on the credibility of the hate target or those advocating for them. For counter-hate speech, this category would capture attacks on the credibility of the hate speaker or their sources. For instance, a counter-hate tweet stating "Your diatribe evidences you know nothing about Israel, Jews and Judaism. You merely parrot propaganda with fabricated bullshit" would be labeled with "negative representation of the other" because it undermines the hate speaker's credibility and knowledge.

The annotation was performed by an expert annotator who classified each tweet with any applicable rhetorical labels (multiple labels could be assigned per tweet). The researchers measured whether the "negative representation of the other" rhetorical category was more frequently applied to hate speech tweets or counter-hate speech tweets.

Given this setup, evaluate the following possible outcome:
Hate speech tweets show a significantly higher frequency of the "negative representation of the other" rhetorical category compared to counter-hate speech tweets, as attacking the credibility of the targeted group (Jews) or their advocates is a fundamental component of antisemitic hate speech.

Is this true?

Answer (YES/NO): NO